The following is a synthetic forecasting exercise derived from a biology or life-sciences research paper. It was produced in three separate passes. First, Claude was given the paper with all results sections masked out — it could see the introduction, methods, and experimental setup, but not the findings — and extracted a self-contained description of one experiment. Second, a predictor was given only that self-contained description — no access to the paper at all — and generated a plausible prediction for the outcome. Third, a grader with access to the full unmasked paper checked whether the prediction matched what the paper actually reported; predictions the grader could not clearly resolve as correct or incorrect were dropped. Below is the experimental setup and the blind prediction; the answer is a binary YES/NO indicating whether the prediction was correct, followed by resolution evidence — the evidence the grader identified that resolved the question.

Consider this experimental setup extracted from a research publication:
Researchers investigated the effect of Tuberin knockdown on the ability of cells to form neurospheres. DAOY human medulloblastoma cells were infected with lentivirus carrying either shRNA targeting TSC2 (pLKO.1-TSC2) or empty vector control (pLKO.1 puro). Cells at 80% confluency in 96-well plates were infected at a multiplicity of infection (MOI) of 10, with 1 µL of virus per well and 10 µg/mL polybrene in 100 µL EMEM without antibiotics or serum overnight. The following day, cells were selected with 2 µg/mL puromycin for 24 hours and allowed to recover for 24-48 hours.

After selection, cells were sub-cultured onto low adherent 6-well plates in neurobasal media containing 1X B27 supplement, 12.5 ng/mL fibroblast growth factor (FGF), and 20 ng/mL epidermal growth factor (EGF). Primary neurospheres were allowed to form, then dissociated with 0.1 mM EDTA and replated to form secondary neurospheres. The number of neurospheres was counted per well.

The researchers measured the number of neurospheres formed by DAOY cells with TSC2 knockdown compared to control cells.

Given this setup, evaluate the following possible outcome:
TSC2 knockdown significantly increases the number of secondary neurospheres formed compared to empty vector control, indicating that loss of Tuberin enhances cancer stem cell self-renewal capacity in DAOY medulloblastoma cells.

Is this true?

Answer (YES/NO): NO